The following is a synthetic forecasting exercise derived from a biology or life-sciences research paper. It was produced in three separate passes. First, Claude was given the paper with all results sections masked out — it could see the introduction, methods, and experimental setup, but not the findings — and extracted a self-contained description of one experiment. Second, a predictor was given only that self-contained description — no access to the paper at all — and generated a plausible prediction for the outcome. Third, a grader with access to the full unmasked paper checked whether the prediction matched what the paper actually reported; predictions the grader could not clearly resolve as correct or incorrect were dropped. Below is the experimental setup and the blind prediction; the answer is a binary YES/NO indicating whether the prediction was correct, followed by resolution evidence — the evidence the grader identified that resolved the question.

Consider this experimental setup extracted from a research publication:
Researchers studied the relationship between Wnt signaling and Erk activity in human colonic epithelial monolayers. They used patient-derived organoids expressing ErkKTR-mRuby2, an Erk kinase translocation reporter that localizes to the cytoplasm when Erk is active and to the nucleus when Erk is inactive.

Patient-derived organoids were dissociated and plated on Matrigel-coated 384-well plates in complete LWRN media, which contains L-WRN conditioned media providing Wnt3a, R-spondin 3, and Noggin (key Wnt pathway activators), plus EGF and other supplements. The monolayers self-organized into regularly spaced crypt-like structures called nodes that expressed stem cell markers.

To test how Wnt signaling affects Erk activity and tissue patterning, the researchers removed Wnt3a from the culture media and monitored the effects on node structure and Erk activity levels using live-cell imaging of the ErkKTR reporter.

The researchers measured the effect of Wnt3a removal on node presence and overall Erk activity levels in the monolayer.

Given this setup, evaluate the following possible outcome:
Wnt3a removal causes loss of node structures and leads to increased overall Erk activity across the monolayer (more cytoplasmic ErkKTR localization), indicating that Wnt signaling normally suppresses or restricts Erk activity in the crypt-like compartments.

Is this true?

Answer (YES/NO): YES